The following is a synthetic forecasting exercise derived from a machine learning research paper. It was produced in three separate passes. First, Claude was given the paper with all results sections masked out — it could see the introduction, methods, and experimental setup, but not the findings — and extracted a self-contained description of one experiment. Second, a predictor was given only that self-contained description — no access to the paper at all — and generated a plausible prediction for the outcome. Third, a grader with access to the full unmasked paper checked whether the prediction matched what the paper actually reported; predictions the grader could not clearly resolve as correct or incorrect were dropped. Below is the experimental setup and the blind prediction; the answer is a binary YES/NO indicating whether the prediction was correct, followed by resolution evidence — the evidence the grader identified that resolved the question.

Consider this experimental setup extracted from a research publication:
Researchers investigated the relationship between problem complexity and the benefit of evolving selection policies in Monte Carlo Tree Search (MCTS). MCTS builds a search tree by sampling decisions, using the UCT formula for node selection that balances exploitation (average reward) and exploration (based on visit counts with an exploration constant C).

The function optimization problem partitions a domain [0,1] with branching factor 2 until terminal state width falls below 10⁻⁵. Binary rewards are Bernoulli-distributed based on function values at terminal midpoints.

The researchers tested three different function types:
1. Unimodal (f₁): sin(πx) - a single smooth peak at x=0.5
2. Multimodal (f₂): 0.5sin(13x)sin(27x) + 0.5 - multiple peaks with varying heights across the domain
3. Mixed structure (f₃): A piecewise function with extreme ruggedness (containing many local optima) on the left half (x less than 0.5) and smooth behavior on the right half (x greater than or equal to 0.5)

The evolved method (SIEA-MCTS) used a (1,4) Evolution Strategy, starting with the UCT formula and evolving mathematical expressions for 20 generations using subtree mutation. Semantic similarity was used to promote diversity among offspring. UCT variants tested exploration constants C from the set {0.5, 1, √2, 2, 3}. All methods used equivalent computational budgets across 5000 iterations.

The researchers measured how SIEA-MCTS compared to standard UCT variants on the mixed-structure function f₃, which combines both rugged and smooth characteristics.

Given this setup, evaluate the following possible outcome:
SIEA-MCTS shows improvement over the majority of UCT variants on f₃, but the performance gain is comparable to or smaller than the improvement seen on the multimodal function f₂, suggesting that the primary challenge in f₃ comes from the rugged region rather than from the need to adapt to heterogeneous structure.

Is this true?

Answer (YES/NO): NO